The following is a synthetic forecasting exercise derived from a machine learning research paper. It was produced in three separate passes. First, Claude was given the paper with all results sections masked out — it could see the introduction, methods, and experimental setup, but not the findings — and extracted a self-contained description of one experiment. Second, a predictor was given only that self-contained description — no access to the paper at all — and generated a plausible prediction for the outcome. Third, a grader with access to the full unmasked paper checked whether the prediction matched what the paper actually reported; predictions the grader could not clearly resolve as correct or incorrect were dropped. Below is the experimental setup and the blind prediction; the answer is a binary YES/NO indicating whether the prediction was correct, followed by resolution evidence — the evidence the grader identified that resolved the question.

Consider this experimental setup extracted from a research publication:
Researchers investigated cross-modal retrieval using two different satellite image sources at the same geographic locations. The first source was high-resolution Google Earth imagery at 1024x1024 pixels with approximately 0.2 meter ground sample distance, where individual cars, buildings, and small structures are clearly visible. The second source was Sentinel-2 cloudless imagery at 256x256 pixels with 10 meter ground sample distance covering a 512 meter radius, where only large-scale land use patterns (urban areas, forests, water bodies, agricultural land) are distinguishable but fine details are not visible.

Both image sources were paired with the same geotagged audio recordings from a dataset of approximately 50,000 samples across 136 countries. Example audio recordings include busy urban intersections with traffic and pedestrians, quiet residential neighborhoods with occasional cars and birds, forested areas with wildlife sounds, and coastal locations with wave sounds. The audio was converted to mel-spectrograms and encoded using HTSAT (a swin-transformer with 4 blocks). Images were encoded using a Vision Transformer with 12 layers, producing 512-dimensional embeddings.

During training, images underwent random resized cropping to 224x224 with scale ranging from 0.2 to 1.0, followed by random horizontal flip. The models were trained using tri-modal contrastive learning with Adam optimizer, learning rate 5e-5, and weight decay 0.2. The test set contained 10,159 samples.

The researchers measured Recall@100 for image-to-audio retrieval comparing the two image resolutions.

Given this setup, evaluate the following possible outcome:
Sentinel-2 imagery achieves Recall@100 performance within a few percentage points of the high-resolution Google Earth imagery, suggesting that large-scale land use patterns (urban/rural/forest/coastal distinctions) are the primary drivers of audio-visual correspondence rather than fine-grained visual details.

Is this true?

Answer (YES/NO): YES